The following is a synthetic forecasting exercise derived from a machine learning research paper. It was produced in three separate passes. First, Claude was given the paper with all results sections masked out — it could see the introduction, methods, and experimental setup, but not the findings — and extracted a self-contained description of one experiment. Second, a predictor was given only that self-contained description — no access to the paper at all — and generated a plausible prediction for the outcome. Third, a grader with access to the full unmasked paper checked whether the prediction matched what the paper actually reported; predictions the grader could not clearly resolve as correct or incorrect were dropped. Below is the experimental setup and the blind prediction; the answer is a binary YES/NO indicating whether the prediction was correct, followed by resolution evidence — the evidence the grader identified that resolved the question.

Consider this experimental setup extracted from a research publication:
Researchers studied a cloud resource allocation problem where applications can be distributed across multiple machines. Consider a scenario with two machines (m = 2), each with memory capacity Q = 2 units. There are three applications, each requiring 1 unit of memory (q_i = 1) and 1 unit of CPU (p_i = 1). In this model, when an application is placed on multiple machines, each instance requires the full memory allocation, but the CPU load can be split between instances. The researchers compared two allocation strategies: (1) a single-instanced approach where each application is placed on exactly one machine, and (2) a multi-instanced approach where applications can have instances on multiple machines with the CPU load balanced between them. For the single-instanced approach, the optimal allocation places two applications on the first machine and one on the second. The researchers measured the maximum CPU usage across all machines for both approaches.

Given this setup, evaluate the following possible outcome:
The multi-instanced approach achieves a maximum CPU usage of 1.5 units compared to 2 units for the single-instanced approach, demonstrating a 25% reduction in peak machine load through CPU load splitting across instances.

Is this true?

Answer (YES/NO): YES